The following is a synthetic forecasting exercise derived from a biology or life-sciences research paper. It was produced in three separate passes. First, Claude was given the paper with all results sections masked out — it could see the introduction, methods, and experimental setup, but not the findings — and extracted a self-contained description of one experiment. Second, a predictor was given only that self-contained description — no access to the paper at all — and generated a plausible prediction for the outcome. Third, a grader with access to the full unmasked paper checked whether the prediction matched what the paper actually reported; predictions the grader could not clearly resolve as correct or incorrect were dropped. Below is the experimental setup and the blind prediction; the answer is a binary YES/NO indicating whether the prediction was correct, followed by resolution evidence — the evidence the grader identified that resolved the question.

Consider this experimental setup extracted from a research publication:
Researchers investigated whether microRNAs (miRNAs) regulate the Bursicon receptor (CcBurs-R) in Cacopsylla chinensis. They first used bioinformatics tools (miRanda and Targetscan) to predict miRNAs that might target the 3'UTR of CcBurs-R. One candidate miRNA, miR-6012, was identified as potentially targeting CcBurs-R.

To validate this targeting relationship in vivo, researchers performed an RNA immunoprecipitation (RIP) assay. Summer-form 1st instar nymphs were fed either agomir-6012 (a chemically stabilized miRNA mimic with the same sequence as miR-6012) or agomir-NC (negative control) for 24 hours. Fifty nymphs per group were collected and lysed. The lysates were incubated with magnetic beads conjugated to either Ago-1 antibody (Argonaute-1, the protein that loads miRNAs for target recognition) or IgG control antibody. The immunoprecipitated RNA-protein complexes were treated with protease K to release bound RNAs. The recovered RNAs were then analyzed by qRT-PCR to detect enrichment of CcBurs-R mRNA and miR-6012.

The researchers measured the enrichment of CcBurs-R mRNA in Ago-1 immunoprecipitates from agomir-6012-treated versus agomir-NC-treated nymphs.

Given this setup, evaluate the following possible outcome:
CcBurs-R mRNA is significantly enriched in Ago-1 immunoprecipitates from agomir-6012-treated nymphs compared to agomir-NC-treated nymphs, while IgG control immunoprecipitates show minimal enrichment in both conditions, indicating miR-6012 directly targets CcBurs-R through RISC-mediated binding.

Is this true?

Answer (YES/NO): NO